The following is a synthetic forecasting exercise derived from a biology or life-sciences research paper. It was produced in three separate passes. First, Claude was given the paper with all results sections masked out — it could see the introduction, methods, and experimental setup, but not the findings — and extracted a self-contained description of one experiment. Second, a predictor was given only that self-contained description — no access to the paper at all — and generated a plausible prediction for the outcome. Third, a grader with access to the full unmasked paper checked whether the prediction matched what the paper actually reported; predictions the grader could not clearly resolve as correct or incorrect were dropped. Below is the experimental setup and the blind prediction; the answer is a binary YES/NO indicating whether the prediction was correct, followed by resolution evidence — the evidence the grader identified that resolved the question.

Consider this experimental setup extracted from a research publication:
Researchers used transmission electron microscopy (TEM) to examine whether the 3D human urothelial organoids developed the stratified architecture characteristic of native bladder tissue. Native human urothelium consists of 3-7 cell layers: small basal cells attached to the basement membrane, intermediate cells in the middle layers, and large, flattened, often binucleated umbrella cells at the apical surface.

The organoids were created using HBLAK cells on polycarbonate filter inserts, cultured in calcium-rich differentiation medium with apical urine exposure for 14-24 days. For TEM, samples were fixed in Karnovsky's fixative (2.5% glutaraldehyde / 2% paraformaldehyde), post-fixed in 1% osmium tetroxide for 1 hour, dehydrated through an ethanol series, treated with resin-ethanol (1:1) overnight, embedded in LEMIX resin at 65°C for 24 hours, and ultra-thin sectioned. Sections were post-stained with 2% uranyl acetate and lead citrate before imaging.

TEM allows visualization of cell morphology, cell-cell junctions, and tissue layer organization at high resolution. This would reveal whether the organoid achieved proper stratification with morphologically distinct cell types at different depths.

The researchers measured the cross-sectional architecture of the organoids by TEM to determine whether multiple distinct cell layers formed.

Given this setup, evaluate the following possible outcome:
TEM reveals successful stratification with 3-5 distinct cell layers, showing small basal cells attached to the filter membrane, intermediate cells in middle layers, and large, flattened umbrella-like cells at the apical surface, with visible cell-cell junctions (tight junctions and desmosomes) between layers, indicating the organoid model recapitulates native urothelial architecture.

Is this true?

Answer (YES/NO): NO